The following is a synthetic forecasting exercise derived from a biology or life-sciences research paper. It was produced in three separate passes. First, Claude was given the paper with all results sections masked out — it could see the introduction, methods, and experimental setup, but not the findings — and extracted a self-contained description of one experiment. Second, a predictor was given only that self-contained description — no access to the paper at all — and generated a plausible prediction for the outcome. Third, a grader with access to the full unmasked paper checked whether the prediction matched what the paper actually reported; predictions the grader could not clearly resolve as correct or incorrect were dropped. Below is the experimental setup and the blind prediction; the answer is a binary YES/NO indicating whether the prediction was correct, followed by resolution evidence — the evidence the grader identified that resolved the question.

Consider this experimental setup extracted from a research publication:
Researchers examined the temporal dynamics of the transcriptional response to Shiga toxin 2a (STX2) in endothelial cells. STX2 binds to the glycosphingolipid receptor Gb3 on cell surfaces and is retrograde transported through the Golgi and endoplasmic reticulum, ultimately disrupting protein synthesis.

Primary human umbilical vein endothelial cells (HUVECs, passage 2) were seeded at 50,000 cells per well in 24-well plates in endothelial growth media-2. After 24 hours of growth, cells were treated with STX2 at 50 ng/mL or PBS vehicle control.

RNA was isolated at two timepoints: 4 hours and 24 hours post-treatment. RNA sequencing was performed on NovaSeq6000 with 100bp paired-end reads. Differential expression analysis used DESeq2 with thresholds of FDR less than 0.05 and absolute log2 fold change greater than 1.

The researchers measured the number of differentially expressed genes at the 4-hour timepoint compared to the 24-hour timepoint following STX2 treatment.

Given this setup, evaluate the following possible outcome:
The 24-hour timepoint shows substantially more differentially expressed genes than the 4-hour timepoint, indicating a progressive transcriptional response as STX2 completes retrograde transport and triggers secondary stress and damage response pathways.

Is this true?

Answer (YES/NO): YES